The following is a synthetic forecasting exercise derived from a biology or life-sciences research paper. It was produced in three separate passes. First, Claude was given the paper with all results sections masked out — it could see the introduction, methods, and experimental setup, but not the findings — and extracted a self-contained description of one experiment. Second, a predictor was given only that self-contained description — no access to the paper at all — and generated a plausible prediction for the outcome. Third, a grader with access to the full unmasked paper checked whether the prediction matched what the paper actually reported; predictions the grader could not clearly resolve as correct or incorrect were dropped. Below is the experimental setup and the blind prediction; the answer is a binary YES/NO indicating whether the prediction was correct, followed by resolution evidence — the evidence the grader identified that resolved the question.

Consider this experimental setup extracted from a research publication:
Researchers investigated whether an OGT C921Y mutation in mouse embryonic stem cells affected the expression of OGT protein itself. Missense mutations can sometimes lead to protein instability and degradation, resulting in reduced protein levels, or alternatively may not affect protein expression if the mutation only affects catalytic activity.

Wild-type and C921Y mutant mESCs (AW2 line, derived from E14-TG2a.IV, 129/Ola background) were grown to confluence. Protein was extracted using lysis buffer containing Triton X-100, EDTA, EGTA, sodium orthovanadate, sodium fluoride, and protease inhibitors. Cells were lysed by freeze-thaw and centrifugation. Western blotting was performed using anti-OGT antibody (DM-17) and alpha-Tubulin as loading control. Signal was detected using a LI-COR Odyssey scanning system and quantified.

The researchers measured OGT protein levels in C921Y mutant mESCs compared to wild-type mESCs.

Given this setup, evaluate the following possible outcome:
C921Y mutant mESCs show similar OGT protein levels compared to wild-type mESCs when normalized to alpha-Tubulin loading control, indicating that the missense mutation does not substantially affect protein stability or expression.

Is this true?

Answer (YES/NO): NO